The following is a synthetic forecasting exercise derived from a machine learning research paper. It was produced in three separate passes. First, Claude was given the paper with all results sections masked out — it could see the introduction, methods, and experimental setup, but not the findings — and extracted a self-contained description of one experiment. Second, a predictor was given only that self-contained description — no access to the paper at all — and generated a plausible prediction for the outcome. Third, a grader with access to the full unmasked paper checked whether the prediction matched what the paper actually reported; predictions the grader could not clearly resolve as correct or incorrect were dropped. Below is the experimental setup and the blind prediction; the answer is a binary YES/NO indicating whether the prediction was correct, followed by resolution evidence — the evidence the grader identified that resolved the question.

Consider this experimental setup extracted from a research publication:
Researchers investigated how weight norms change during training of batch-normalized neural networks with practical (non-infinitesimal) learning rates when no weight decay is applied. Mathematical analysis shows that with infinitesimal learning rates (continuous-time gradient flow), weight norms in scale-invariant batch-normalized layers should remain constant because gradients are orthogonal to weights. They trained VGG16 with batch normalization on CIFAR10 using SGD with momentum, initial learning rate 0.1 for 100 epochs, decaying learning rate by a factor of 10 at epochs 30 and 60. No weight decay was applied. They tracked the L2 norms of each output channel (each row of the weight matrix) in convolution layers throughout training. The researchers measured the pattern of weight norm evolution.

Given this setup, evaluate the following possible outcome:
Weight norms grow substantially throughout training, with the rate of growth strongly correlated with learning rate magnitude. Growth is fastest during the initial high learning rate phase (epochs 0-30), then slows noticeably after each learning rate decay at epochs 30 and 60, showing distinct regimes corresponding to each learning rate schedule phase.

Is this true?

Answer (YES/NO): NO